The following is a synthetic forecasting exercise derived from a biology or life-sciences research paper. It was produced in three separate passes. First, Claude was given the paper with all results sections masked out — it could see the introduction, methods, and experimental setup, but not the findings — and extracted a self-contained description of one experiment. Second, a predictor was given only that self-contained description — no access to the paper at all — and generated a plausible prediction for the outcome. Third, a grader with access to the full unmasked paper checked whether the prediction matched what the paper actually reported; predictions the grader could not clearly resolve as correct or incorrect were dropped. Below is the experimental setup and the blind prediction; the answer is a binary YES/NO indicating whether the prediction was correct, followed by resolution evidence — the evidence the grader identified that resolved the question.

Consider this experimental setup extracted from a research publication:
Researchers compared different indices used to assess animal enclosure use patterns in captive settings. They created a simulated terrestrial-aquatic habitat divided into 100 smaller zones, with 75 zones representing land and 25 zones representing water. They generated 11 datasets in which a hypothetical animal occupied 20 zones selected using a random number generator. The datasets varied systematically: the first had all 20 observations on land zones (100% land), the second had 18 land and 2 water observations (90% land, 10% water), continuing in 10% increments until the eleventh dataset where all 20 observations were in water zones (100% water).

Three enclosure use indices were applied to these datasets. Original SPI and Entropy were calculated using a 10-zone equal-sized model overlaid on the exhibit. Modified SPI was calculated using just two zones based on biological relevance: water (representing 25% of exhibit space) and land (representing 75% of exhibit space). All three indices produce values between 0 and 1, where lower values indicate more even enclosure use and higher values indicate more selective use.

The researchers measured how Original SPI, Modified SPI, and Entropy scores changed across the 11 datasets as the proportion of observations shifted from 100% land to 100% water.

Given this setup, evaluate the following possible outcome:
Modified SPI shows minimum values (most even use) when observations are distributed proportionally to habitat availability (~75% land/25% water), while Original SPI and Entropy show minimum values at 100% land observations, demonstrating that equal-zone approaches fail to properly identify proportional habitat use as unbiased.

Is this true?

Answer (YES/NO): NO